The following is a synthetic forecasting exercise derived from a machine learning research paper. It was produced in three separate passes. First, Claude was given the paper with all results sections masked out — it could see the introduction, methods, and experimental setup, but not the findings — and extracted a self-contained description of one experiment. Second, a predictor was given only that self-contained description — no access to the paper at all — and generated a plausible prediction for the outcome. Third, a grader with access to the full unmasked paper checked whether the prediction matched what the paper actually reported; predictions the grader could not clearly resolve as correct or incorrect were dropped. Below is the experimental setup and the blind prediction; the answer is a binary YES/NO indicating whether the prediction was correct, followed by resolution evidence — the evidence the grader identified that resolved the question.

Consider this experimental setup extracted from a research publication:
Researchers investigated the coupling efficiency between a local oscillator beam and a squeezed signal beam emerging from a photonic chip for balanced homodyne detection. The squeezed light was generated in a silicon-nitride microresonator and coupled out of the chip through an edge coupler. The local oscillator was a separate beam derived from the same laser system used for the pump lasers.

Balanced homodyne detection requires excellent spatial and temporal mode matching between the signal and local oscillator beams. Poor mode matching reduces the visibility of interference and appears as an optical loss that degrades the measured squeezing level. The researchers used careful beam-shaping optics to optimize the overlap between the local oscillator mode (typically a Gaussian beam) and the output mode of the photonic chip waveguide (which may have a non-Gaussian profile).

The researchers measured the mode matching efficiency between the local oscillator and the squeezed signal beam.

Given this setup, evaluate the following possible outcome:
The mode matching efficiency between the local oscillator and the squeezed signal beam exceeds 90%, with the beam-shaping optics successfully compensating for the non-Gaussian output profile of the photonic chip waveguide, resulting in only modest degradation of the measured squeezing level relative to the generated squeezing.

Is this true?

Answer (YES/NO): NO